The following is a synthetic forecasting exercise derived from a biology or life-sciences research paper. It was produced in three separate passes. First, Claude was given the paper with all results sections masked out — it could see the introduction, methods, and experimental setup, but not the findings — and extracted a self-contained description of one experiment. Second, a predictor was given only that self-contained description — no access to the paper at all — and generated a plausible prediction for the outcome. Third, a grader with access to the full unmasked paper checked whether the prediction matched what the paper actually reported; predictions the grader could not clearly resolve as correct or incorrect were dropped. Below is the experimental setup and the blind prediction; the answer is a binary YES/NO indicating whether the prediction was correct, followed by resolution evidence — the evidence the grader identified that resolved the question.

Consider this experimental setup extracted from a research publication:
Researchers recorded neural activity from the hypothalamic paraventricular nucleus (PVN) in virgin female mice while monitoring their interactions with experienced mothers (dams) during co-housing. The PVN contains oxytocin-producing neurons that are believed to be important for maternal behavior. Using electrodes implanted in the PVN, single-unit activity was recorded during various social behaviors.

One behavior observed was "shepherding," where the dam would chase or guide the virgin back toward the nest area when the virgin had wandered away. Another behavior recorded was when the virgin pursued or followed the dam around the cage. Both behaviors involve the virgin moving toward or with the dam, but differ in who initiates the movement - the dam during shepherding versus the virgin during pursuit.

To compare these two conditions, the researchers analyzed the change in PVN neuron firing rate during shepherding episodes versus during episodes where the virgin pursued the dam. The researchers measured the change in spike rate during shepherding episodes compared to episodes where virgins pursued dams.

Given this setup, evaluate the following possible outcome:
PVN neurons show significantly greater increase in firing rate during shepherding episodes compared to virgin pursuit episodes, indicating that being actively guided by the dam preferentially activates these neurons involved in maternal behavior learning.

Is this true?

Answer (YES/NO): YES